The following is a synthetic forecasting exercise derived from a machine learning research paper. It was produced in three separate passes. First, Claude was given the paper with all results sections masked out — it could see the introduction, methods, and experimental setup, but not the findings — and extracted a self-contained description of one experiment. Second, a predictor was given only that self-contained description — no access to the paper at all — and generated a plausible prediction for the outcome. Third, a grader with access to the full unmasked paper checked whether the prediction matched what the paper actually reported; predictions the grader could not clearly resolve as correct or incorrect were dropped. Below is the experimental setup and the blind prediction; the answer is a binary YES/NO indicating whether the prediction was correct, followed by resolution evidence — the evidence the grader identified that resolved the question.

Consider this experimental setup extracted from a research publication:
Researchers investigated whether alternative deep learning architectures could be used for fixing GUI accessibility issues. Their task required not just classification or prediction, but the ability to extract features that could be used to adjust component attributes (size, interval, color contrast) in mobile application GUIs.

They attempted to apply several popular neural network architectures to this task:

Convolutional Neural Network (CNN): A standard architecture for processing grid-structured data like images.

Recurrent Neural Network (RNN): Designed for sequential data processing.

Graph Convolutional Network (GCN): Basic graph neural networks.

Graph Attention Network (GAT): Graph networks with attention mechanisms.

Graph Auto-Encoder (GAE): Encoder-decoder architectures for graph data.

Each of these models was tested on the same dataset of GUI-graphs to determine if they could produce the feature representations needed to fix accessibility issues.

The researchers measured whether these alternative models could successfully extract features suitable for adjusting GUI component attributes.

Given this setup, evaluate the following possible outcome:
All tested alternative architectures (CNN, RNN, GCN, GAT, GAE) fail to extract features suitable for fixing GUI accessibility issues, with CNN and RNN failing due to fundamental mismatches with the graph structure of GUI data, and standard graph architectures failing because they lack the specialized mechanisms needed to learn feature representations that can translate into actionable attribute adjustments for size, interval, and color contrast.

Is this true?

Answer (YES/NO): NO